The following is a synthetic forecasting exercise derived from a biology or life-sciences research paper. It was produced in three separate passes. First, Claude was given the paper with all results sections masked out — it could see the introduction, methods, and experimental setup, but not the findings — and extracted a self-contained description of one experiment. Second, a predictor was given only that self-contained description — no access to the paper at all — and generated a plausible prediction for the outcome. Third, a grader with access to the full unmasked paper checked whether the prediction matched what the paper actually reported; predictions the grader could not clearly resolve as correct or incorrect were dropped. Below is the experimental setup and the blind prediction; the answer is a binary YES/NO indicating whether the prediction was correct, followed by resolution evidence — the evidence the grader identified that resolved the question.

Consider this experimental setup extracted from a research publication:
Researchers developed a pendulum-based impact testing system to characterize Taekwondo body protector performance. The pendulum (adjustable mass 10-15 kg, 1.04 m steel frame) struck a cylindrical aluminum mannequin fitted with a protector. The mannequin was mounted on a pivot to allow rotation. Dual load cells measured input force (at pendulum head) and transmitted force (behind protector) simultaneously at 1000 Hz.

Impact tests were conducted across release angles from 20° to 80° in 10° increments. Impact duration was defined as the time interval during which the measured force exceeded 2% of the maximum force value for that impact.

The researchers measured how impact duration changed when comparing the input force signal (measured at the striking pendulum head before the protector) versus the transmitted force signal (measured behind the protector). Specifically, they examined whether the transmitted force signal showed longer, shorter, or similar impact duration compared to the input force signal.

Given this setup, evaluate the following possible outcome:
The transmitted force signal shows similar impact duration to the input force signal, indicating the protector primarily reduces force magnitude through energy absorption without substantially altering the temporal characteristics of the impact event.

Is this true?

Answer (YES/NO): YES